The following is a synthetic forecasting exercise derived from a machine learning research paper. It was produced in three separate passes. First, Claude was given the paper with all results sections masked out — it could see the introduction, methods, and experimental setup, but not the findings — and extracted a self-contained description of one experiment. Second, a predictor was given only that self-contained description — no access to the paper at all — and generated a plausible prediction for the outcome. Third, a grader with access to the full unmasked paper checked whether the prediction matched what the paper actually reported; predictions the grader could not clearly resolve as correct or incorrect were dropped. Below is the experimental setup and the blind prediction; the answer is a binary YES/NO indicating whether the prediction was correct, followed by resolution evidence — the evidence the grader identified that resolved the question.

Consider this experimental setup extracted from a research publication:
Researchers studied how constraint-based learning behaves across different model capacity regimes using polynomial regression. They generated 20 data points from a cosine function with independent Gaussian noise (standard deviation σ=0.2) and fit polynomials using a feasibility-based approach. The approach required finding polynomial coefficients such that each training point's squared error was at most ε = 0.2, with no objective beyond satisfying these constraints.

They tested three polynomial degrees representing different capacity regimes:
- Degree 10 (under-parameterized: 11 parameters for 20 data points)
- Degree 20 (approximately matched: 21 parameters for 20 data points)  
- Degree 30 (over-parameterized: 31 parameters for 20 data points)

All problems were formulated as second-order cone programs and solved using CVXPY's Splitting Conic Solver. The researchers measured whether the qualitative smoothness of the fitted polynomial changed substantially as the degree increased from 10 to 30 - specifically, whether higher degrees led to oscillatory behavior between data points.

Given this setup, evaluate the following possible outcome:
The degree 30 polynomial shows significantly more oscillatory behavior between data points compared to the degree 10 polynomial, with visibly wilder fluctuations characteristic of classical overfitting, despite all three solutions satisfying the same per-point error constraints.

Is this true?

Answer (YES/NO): NO